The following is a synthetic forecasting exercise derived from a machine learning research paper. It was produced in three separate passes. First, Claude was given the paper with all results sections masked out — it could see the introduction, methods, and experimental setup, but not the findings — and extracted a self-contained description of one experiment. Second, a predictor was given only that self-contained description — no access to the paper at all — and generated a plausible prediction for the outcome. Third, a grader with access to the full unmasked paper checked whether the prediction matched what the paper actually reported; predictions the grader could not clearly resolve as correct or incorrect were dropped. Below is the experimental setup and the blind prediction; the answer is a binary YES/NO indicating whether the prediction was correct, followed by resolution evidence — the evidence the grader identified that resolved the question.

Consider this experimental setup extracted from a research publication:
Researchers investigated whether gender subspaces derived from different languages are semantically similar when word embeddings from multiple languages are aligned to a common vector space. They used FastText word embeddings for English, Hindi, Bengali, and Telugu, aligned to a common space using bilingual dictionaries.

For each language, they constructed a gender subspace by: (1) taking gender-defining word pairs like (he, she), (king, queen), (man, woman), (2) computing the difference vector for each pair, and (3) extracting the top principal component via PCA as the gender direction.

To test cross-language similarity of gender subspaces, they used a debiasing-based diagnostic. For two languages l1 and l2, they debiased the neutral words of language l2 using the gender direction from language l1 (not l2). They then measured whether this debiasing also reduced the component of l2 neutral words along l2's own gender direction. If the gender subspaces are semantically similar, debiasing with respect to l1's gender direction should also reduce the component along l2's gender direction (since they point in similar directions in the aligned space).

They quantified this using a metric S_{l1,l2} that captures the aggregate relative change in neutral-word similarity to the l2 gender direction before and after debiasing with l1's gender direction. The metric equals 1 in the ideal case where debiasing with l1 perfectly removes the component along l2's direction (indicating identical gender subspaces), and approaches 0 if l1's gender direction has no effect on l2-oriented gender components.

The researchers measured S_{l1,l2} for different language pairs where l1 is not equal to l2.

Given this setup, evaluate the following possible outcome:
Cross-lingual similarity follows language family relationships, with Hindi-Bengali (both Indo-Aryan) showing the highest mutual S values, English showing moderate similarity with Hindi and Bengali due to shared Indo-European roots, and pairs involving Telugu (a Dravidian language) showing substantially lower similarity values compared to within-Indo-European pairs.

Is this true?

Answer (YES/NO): NO